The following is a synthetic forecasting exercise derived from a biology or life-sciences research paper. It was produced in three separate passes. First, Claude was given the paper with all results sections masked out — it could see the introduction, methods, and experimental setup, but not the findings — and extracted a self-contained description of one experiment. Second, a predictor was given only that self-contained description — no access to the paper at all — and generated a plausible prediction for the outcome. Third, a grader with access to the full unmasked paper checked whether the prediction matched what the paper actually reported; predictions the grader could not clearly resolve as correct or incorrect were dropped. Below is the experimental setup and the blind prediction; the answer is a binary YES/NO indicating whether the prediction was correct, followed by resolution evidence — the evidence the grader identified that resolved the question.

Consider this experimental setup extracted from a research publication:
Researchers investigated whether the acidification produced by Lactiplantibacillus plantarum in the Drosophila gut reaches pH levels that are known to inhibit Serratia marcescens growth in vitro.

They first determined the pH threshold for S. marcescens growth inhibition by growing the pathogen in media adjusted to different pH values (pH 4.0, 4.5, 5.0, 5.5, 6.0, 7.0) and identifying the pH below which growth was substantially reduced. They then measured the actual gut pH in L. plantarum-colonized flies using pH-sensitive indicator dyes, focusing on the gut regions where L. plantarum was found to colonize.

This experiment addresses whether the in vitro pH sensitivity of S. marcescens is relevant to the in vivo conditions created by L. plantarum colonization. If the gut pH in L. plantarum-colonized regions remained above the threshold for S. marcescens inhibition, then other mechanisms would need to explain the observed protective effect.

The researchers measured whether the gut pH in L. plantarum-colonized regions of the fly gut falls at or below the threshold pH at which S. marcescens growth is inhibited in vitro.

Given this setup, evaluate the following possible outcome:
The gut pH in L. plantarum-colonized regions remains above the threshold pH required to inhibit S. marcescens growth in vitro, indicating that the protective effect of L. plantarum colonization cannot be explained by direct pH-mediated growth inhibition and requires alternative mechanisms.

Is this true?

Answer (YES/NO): NO